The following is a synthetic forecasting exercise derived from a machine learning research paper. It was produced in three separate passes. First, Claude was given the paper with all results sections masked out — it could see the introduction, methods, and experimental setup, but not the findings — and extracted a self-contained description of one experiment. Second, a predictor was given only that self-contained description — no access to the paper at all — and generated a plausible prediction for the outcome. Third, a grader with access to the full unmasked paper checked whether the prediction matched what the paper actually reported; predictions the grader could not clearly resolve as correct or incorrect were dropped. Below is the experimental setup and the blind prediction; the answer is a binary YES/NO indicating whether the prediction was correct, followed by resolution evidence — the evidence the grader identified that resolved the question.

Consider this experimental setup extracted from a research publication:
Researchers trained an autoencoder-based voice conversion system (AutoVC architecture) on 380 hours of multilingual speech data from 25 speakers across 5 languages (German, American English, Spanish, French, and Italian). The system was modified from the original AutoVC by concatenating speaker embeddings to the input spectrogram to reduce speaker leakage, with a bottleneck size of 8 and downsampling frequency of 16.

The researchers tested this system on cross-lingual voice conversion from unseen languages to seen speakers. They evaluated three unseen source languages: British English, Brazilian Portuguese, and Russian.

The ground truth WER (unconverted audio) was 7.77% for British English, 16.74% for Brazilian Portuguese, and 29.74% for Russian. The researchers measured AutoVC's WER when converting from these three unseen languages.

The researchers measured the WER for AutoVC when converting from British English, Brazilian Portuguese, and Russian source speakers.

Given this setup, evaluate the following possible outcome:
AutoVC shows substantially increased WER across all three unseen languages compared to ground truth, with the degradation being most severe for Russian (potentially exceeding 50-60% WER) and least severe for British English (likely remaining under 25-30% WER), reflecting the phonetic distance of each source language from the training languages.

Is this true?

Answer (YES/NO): NO